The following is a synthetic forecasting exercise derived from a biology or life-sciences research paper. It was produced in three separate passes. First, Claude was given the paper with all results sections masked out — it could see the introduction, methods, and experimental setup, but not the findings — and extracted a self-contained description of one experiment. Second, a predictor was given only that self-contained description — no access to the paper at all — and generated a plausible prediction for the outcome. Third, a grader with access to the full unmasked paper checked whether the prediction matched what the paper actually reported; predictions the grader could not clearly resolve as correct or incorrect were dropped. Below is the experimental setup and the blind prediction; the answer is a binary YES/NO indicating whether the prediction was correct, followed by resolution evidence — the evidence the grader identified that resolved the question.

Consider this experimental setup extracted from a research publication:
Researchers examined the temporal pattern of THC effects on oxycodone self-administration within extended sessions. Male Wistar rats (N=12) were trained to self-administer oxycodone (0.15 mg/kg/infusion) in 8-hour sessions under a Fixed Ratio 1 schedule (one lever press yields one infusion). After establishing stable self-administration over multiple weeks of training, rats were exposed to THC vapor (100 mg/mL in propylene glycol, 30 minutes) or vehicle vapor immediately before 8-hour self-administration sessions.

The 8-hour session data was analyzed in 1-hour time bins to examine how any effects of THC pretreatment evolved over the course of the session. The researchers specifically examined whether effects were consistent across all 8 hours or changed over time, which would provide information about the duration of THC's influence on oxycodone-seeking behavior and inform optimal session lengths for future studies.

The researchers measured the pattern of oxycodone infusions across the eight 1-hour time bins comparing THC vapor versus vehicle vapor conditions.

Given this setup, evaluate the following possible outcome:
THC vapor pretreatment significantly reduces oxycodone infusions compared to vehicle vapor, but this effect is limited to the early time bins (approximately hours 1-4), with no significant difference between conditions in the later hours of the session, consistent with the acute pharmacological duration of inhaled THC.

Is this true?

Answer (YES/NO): NO